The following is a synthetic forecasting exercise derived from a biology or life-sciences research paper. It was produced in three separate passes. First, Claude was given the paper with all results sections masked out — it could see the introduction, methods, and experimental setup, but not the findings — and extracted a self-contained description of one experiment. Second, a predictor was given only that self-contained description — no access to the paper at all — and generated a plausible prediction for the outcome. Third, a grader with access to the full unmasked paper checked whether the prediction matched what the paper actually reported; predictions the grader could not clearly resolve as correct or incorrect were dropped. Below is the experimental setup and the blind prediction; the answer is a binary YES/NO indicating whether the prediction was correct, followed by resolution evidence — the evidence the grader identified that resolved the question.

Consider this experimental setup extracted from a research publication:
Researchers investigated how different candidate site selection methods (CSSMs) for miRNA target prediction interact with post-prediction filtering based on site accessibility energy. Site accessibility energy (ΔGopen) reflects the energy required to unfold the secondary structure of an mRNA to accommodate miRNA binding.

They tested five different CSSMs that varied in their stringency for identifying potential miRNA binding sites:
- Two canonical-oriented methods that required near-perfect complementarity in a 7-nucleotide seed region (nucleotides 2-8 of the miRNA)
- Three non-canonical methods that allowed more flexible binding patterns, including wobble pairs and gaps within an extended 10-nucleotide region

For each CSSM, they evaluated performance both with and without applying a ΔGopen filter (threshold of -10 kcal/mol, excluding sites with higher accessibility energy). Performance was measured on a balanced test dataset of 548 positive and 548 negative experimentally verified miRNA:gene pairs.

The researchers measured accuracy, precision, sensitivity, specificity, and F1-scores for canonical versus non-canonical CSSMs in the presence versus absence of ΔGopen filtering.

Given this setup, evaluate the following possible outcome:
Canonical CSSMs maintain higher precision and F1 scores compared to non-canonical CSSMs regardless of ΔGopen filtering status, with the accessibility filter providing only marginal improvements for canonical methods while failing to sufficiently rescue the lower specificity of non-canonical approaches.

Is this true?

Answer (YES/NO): NO